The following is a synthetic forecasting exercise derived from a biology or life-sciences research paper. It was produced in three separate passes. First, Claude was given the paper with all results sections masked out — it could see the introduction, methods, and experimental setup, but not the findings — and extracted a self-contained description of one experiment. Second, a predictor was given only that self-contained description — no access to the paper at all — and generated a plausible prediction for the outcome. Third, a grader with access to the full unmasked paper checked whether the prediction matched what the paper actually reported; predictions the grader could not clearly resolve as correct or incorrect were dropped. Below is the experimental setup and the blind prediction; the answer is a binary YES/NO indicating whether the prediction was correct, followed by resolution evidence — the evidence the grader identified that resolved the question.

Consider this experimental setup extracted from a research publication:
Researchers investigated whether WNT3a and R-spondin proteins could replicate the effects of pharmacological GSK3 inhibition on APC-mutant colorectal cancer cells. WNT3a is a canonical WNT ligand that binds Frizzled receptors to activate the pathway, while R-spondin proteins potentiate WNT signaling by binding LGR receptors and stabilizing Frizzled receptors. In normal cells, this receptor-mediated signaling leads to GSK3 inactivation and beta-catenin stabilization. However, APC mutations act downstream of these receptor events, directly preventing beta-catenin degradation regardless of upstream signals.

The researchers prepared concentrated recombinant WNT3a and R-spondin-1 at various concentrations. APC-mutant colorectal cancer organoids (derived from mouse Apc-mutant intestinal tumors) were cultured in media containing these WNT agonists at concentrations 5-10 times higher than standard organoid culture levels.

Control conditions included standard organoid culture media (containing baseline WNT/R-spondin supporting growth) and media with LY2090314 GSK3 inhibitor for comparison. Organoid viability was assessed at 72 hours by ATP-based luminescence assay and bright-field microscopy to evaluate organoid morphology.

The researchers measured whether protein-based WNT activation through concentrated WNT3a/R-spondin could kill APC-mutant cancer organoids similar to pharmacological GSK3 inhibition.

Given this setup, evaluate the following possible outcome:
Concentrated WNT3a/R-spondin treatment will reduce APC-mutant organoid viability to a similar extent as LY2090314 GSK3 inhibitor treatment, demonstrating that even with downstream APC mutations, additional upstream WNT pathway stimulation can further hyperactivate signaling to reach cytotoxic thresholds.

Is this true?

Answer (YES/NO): YES